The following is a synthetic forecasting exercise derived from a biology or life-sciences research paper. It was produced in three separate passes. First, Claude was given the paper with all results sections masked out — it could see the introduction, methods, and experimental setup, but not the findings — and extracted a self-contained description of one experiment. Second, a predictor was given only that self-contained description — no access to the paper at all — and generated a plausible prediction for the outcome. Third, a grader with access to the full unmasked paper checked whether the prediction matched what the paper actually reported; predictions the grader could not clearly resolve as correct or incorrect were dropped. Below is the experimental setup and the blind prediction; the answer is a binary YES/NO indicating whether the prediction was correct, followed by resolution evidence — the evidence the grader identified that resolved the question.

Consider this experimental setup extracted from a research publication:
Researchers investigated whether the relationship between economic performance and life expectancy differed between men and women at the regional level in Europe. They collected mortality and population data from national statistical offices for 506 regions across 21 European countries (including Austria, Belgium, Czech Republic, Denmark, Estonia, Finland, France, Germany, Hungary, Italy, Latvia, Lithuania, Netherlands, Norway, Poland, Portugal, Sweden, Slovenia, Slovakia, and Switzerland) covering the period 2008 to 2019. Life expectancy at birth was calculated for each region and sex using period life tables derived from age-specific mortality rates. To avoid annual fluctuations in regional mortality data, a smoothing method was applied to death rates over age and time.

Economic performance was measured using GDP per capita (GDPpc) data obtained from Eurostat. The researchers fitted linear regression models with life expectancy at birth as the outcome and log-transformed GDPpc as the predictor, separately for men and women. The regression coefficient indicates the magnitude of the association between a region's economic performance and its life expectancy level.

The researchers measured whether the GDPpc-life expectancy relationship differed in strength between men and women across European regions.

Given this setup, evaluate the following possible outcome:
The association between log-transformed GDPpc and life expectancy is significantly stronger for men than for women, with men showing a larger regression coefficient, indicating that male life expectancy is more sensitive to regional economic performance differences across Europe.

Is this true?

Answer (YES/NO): YES